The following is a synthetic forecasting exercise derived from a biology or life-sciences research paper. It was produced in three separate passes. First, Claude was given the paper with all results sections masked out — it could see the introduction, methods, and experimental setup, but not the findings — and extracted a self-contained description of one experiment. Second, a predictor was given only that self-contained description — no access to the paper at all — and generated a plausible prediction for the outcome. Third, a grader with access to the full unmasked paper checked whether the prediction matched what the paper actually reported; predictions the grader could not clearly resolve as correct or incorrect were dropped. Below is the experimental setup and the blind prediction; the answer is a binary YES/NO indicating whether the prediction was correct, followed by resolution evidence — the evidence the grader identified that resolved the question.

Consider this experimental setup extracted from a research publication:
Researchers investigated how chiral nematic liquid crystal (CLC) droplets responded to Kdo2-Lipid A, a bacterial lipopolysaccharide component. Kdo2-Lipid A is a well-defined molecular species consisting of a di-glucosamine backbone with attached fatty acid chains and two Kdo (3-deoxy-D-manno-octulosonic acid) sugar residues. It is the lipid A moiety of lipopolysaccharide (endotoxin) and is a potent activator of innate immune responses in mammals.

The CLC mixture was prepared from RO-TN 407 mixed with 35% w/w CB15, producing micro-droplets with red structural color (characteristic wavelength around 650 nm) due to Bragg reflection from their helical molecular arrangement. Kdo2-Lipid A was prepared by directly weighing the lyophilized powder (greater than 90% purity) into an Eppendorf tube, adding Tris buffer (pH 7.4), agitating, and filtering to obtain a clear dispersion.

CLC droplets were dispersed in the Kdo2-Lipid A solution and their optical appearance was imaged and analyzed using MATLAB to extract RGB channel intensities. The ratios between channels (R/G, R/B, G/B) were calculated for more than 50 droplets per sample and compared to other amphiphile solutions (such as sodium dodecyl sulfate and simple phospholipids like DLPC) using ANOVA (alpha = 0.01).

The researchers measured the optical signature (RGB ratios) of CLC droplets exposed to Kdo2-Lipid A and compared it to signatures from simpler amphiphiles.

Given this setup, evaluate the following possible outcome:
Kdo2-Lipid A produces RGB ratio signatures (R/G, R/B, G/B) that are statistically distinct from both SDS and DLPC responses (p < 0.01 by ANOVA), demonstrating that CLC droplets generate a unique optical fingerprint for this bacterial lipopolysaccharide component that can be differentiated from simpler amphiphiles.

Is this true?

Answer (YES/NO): NO